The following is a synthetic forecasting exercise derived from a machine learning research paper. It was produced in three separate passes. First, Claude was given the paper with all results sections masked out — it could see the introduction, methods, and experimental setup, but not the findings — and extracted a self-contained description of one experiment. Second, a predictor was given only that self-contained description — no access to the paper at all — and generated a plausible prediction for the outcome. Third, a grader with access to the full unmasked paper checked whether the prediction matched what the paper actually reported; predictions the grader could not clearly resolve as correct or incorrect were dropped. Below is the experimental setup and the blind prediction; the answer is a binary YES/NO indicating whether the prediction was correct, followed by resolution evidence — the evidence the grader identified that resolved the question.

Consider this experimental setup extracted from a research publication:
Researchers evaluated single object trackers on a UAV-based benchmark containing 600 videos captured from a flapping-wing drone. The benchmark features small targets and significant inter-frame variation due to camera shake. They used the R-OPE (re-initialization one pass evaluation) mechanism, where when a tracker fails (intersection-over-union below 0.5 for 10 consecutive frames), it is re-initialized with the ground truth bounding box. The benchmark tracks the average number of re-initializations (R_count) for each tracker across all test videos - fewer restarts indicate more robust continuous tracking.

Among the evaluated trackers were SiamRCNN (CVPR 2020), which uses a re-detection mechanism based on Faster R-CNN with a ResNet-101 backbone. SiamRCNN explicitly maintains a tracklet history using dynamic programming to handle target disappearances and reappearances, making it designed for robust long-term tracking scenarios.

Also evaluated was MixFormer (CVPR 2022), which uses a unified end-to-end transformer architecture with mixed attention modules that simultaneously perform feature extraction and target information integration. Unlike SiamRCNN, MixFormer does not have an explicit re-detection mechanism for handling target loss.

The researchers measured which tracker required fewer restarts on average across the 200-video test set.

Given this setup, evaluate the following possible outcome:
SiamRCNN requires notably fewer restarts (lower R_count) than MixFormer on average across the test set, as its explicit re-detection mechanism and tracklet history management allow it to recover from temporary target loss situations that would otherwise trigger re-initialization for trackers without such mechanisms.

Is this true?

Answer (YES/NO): NO